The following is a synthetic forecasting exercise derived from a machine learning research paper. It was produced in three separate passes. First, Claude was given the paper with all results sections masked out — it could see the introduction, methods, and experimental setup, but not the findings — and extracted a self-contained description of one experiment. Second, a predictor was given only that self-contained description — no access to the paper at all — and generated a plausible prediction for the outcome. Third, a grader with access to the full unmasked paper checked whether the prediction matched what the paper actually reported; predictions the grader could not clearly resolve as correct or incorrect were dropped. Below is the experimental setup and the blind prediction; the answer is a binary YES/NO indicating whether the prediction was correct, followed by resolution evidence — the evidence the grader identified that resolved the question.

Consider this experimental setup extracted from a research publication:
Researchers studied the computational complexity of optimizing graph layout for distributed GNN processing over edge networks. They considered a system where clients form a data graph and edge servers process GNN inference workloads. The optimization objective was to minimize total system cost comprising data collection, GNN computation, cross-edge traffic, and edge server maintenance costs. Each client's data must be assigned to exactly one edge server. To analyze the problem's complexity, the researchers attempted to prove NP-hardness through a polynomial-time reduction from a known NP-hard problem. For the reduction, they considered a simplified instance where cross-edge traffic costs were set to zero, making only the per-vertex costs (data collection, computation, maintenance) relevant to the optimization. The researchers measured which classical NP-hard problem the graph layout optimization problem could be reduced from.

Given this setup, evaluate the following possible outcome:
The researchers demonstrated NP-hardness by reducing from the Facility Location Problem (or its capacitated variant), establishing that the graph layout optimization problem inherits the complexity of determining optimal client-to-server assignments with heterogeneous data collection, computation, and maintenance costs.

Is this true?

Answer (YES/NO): NO